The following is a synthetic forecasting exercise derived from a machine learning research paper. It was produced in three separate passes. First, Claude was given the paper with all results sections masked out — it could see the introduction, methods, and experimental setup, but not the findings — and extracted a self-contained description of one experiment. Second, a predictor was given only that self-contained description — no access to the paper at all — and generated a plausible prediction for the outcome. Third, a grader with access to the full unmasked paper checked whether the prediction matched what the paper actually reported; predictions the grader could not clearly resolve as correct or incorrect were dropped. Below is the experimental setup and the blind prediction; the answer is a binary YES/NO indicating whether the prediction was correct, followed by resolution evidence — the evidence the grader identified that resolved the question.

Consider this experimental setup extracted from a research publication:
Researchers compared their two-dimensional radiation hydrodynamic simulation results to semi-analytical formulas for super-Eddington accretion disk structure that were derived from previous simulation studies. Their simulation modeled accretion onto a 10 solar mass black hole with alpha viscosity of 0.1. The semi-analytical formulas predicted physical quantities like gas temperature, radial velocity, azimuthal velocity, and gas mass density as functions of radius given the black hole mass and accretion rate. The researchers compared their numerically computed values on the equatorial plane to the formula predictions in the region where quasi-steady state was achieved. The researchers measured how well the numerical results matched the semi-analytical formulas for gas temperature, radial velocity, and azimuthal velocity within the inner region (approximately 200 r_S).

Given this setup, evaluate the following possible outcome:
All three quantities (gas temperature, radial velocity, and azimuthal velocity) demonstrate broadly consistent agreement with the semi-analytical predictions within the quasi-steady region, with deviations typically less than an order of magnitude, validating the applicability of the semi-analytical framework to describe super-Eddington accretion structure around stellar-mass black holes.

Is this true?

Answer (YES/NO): YES